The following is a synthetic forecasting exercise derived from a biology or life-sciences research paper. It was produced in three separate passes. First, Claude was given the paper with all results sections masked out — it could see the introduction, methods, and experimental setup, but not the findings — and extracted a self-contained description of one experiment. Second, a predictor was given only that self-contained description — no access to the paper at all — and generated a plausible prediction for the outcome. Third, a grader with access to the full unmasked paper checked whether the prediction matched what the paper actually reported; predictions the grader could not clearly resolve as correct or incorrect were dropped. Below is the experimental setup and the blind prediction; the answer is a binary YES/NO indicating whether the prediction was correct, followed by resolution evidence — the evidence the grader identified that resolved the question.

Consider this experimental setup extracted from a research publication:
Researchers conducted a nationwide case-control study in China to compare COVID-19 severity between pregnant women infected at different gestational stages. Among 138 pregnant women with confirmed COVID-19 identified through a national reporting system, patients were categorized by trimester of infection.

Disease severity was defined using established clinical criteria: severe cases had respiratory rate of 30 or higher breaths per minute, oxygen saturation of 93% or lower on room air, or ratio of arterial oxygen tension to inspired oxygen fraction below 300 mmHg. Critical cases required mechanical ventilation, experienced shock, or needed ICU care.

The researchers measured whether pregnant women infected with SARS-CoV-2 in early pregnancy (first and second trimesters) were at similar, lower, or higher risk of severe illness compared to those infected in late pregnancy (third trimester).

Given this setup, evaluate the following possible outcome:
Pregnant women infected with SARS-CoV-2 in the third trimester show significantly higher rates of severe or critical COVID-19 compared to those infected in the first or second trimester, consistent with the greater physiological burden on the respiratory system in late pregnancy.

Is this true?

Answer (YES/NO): YES